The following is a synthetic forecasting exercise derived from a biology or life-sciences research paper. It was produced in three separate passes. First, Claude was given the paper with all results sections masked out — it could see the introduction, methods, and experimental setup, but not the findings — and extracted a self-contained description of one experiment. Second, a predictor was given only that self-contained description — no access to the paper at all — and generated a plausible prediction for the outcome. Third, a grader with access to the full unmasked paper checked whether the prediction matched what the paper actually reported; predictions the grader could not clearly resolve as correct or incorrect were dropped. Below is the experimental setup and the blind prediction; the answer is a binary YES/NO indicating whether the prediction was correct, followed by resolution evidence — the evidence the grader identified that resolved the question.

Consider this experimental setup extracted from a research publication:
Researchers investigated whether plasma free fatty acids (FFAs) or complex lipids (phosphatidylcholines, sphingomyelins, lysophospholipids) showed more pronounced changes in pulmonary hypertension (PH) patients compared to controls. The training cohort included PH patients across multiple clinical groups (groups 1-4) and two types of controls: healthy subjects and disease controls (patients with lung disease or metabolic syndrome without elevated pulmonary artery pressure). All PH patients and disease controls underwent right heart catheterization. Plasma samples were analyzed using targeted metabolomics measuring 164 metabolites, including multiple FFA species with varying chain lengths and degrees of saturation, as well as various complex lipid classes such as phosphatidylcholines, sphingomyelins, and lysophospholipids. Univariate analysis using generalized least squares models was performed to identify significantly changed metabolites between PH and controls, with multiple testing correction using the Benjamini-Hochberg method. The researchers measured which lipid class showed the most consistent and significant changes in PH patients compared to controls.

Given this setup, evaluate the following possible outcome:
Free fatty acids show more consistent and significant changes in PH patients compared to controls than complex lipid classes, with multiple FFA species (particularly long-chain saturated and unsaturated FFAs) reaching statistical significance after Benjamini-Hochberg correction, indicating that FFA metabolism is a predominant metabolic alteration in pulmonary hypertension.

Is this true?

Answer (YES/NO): YES